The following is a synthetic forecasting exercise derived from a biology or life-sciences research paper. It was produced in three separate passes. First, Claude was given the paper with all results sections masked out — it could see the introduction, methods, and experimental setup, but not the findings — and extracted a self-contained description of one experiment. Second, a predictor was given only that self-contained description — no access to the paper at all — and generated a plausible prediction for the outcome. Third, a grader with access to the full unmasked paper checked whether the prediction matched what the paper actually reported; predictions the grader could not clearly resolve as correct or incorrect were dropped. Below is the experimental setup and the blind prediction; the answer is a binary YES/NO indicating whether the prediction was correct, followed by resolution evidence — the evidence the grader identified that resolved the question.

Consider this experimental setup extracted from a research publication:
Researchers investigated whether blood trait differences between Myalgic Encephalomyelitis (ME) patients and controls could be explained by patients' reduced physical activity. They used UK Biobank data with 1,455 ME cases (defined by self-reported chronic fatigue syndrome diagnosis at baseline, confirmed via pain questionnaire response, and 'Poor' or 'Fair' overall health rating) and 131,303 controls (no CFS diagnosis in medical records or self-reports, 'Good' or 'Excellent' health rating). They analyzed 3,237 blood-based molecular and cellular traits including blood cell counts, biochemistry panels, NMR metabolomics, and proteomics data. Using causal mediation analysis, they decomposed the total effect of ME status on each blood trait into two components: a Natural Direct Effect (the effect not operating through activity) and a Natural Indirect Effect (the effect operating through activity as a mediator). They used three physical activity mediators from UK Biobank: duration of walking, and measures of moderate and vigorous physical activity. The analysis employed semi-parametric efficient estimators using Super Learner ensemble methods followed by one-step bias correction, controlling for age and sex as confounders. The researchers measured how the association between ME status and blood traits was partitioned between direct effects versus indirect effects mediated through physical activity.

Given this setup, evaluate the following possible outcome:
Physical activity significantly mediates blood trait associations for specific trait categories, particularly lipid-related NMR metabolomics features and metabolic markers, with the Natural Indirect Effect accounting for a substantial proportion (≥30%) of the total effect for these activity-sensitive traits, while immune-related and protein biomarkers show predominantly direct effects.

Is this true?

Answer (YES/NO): NO